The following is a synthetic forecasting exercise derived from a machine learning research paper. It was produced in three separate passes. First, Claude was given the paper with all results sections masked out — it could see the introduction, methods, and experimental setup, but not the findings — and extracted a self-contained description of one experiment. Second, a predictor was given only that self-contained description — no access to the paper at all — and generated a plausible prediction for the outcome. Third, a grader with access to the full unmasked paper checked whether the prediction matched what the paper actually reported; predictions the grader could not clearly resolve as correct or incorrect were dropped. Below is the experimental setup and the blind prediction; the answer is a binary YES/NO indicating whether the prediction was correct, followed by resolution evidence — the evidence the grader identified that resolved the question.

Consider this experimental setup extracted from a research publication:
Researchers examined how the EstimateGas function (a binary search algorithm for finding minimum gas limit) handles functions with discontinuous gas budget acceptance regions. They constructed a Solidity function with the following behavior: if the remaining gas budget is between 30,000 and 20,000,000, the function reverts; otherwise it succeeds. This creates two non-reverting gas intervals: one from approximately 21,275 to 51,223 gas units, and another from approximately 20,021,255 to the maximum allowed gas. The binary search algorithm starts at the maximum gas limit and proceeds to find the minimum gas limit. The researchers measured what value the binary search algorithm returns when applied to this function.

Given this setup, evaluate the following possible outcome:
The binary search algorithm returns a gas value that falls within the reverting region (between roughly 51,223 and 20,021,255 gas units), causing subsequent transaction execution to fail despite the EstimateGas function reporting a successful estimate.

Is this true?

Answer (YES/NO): NO